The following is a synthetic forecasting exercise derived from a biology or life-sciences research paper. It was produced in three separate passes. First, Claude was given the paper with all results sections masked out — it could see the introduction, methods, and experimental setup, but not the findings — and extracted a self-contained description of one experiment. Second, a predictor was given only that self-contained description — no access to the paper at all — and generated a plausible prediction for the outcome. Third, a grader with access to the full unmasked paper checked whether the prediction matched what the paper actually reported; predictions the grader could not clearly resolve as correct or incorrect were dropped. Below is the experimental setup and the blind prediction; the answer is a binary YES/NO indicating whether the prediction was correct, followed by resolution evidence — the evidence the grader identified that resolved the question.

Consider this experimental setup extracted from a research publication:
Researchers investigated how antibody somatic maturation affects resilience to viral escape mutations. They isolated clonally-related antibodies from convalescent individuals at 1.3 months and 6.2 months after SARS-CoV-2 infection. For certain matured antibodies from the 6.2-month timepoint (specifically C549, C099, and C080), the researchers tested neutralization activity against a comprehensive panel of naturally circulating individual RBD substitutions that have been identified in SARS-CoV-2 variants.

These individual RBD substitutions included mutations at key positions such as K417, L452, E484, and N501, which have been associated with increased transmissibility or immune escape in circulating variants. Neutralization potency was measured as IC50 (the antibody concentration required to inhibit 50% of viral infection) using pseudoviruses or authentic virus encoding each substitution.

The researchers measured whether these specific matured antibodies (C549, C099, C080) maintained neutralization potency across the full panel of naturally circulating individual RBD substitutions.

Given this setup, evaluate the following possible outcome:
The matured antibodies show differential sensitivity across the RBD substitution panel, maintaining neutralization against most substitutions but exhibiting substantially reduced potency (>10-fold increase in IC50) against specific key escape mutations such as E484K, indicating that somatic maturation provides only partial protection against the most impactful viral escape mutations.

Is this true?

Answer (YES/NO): NO